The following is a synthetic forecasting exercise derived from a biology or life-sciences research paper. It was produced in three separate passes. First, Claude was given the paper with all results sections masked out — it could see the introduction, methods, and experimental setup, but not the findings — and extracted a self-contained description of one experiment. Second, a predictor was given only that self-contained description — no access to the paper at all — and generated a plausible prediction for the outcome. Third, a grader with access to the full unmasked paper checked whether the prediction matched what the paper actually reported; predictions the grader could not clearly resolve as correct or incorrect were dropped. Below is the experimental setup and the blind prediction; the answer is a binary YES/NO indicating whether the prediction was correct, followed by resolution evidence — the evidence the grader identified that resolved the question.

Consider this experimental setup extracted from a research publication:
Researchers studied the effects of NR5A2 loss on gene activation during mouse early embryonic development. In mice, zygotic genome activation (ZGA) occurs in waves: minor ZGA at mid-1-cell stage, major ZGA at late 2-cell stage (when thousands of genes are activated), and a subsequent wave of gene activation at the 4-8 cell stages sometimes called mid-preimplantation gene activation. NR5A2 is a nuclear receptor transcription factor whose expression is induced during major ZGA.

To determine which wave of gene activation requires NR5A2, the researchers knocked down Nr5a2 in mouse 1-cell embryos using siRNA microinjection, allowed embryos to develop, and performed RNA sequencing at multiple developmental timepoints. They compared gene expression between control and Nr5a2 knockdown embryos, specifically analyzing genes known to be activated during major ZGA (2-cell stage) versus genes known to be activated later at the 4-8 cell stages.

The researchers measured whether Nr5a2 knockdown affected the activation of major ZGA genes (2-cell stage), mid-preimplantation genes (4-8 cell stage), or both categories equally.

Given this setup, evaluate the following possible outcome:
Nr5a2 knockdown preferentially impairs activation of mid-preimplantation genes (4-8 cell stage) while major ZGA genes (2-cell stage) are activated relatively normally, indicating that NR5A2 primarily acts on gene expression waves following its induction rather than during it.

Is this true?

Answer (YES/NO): YES